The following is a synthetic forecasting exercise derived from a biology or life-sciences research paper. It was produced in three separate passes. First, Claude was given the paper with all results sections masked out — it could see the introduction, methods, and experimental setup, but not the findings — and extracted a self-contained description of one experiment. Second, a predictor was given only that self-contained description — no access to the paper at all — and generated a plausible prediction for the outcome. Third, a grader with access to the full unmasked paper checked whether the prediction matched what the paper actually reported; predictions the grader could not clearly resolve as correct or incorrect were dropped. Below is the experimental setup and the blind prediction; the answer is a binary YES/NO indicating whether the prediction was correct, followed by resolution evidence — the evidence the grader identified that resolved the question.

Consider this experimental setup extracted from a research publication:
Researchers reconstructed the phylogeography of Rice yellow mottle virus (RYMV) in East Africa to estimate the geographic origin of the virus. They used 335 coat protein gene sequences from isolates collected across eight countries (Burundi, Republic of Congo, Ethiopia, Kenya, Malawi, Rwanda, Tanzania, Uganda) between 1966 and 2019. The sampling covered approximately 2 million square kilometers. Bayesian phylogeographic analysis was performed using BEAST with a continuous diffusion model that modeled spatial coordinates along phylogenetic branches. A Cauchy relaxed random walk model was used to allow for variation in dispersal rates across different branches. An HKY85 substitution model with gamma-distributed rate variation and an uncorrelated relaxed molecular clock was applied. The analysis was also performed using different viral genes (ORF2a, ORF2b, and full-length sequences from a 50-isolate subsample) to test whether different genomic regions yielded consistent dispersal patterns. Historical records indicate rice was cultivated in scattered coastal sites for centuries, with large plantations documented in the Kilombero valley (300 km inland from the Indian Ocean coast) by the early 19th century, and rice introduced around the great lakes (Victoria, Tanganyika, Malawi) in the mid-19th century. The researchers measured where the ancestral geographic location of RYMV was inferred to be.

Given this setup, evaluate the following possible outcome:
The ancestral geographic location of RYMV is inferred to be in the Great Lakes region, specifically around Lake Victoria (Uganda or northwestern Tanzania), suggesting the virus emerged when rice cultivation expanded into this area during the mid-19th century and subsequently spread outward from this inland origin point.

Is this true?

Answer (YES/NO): NO